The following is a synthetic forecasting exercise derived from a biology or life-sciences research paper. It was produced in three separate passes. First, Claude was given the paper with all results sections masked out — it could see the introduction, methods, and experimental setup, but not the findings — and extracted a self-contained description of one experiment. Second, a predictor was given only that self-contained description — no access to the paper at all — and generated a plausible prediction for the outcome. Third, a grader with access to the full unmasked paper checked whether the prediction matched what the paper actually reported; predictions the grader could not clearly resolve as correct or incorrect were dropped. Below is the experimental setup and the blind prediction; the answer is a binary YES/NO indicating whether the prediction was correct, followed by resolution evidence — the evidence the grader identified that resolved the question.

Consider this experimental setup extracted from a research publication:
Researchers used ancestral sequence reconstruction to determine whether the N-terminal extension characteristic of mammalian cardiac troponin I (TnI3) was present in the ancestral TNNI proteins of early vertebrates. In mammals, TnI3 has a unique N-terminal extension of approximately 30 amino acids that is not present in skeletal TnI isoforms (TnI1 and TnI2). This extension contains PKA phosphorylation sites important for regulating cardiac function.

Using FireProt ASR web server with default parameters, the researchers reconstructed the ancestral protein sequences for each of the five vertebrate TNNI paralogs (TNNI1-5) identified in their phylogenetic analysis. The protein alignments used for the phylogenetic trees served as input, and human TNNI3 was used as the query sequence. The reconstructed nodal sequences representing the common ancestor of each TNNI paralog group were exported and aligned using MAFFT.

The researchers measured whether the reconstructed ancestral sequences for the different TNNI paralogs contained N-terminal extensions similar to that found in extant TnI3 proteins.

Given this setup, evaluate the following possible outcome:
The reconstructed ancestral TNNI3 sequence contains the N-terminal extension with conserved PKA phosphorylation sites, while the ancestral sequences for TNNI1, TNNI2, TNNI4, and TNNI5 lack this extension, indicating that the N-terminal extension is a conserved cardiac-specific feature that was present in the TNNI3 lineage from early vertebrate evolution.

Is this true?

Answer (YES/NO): NO